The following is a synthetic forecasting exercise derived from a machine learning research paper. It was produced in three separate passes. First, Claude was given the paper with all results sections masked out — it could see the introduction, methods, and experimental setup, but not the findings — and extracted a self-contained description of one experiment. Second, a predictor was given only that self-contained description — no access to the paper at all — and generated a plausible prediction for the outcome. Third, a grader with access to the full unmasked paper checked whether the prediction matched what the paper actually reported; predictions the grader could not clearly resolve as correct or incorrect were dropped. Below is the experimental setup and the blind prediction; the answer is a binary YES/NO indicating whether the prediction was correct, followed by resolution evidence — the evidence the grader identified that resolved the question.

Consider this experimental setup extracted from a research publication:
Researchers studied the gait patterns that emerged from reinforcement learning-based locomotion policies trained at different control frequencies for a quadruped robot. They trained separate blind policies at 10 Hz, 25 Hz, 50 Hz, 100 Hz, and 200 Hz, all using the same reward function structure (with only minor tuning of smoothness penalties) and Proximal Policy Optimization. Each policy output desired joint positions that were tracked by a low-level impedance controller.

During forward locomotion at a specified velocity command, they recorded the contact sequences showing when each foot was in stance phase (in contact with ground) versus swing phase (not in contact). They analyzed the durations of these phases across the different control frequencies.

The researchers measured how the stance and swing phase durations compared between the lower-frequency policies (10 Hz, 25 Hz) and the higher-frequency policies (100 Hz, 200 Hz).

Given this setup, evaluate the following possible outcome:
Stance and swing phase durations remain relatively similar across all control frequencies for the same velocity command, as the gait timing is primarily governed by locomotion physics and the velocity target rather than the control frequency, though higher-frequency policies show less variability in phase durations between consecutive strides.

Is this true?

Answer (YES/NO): NO